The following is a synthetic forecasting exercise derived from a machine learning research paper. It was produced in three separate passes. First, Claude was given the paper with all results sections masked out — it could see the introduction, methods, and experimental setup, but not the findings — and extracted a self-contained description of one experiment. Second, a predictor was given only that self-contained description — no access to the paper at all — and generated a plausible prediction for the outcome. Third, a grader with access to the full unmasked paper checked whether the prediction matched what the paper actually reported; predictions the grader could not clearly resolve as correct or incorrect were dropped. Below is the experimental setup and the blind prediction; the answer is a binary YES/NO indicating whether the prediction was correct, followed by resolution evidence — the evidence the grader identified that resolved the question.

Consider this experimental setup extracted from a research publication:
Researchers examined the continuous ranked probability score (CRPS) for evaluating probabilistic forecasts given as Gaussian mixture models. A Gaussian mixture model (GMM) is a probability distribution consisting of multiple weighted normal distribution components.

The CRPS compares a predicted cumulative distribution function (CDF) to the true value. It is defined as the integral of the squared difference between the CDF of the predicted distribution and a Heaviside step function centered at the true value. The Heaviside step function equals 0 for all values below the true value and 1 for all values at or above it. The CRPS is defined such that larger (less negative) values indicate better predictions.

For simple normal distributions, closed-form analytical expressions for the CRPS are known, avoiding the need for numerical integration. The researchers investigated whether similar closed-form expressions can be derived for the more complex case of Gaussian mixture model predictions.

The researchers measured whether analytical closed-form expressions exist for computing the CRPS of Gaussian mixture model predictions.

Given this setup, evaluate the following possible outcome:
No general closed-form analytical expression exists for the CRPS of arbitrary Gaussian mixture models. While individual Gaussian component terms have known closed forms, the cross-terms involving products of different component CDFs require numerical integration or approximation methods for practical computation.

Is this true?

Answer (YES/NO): NO